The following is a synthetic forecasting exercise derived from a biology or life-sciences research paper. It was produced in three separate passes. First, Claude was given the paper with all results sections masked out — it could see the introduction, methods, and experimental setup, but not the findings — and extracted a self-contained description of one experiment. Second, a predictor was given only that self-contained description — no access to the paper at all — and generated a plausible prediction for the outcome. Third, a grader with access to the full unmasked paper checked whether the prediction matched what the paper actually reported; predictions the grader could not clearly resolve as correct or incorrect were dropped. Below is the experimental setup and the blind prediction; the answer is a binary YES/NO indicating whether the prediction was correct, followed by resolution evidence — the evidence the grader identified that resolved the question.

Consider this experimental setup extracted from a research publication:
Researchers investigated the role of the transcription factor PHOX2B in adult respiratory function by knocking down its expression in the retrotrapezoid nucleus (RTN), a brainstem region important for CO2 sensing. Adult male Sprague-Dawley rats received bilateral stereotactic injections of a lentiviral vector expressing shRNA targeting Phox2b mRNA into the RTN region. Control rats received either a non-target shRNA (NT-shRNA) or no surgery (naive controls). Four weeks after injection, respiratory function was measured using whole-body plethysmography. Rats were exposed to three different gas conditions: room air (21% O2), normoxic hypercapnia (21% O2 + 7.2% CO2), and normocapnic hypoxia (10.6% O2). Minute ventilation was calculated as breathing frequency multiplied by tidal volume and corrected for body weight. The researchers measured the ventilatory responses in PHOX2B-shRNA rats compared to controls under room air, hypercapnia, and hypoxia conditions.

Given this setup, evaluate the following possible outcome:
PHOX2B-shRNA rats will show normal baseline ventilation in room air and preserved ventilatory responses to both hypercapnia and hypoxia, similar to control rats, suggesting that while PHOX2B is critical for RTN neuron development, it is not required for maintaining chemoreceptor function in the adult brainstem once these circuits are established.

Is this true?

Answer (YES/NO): NO